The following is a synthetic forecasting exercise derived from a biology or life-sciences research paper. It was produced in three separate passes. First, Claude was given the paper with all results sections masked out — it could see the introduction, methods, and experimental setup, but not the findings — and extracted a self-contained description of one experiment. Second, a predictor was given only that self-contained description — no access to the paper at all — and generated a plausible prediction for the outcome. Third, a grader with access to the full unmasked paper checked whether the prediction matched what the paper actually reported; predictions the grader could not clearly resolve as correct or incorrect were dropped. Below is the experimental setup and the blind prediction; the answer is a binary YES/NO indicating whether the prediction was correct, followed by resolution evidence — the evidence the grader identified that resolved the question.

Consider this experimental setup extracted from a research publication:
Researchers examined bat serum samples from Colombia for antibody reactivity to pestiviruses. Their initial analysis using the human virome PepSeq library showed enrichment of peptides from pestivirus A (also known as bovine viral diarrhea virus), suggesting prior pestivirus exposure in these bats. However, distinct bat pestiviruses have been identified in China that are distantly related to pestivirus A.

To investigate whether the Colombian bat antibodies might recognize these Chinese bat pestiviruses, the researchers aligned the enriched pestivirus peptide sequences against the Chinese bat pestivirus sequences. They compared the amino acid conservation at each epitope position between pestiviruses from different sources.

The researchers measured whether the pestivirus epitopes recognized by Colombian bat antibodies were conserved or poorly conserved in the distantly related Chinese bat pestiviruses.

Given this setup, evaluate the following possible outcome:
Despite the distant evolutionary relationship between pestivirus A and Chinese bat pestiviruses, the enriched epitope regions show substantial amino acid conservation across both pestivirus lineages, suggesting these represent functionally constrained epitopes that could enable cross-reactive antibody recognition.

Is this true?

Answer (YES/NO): NO